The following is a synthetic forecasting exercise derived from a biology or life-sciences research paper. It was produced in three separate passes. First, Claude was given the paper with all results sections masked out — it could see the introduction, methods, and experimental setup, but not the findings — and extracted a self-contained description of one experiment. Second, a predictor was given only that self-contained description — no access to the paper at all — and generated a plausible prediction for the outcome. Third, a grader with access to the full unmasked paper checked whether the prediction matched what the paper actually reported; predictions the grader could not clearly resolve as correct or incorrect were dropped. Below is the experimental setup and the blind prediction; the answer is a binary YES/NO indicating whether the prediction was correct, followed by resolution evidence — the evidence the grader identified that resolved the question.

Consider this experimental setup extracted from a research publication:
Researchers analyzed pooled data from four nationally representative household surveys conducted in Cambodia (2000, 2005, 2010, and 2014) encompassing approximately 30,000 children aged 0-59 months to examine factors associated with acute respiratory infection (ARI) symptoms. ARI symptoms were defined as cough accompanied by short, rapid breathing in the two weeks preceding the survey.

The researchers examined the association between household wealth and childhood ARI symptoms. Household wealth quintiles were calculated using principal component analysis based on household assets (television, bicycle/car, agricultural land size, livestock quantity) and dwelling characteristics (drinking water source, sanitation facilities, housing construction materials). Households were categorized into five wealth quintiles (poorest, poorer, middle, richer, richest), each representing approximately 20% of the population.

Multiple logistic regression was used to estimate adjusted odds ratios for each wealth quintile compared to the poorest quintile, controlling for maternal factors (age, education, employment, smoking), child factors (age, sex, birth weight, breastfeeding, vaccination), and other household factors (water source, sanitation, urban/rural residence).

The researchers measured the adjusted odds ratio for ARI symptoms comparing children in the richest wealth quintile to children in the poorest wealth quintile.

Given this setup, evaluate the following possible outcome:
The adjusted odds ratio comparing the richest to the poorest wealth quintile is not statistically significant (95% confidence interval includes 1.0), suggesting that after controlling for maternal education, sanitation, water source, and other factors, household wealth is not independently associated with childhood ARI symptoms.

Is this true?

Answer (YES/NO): NO